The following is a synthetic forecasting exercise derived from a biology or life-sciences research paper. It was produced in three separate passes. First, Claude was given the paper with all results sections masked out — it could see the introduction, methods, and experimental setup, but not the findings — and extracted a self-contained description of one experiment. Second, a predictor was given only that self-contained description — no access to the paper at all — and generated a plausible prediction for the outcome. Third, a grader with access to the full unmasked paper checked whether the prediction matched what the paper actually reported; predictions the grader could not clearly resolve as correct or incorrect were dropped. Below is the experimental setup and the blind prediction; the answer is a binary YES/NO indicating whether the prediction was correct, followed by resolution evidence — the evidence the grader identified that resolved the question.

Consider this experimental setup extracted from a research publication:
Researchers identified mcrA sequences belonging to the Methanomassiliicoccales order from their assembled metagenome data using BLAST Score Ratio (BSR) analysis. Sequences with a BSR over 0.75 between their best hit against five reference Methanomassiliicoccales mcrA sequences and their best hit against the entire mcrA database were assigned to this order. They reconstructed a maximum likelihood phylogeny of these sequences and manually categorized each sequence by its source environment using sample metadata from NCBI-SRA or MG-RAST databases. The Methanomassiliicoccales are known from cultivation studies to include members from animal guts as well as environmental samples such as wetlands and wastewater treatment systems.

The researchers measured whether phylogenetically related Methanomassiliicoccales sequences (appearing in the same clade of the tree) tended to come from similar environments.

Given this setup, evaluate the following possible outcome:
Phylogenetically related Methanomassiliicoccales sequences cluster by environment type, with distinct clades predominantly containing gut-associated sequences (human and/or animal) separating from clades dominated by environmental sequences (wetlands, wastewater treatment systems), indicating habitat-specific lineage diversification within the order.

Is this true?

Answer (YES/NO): NO